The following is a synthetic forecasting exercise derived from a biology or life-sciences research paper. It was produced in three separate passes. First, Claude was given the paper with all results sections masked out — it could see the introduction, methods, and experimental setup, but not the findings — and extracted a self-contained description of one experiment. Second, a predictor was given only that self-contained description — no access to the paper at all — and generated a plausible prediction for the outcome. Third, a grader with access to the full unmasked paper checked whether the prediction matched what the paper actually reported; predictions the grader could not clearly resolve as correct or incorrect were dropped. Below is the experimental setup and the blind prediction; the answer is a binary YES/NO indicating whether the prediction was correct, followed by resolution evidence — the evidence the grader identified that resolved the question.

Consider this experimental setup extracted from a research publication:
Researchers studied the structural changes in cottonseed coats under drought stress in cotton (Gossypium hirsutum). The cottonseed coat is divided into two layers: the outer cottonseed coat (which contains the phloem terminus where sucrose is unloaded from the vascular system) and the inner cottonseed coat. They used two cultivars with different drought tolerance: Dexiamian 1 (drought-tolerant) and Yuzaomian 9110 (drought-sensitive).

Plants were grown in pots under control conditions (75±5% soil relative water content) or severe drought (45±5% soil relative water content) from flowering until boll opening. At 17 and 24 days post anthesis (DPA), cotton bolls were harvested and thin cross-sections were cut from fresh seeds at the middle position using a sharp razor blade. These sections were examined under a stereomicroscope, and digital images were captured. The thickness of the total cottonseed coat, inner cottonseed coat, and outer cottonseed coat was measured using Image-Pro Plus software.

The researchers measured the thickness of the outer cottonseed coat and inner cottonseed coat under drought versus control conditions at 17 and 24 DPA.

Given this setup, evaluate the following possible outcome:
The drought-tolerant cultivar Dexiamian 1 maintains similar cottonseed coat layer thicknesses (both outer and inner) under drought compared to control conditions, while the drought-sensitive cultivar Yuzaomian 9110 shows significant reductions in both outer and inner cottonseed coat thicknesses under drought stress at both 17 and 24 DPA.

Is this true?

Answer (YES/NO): NO